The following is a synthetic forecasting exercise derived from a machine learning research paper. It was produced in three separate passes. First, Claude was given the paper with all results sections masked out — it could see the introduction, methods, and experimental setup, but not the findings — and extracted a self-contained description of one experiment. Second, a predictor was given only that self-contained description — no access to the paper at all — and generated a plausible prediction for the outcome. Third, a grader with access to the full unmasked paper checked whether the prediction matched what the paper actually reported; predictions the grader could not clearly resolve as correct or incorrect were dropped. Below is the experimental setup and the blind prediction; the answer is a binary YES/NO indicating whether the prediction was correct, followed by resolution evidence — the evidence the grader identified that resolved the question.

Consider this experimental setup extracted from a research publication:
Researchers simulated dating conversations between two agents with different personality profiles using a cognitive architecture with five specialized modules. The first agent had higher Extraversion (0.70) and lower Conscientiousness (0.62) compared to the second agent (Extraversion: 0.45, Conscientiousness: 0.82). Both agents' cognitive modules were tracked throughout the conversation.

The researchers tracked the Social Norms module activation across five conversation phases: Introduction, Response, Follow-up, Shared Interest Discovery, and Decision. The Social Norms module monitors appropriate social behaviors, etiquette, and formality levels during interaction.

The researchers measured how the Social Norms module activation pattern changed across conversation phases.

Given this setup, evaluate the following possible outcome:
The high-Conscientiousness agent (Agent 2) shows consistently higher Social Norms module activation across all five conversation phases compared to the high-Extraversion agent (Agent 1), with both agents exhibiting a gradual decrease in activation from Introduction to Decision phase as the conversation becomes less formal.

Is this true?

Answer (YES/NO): NO